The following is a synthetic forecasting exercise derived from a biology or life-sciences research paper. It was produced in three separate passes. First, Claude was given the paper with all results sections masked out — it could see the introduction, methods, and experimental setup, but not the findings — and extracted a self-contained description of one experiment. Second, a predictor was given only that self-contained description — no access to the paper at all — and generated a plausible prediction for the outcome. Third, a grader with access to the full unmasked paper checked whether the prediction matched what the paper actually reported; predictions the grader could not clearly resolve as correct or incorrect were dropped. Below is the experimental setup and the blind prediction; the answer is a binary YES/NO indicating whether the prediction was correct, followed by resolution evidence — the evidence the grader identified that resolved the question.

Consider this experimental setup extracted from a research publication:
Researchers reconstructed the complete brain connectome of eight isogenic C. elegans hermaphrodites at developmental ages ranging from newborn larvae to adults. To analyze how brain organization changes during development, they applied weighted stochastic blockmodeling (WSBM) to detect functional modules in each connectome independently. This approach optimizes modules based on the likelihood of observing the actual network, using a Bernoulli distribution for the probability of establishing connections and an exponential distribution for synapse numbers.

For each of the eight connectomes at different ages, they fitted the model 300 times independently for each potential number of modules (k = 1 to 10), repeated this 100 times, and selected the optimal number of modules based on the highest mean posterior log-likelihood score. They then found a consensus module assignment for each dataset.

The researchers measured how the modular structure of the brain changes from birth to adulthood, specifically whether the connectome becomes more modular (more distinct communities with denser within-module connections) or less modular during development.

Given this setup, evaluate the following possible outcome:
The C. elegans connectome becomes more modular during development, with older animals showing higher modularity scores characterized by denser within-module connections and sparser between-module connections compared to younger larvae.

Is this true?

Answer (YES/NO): YES